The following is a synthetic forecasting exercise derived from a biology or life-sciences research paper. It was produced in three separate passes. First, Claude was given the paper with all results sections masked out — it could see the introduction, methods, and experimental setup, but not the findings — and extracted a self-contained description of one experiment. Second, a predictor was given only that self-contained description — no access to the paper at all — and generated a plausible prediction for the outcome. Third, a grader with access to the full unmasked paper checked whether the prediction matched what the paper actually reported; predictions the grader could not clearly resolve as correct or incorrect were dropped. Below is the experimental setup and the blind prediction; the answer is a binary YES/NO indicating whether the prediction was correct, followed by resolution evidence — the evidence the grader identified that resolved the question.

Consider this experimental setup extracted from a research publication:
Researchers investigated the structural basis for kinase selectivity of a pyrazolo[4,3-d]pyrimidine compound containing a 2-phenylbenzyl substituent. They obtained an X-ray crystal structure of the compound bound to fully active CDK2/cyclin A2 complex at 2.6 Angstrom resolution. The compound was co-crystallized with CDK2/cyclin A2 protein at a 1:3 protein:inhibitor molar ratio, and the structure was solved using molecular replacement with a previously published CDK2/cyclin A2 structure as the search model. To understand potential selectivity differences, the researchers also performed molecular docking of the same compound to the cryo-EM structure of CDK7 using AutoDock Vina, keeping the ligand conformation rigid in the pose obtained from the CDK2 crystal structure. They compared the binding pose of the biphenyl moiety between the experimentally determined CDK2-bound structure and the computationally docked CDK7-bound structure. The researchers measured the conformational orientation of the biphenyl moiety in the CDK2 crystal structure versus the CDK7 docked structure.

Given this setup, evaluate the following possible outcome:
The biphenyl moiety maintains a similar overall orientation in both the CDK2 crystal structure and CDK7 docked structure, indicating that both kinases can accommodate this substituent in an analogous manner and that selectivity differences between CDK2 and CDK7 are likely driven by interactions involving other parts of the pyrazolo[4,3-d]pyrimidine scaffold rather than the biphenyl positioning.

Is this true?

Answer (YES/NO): NO